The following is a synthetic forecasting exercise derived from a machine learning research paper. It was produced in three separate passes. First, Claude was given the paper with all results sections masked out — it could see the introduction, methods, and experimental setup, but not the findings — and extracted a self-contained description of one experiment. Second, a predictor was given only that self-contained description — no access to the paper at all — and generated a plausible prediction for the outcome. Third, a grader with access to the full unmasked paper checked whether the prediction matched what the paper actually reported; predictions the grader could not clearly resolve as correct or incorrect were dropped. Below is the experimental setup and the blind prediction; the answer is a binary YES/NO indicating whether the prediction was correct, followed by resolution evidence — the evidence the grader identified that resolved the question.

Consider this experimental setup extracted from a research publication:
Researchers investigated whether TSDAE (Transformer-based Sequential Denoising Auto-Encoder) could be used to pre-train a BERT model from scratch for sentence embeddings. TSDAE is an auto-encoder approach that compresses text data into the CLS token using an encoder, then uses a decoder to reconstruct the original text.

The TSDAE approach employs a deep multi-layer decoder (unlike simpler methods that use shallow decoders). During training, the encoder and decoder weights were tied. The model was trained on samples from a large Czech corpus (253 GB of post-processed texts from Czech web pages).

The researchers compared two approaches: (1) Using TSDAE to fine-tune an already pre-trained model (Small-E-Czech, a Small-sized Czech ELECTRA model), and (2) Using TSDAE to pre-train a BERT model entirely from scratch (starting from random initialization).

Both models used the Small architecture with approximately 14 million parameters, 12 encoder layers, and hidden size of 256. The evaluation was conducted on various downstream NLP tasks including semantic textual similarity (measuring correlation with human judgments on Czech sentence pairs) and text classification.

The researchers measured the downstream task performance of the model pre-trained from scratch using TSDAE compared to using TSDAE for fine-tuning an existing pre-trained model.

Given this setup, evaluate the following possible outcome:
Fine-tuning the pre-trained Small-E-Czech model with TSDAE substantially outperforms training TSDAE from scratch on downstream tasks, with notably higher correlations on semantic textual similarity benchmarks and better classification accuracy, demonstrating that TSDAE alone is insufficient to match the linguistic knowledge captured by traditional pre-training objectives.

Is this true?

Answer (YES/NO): YES